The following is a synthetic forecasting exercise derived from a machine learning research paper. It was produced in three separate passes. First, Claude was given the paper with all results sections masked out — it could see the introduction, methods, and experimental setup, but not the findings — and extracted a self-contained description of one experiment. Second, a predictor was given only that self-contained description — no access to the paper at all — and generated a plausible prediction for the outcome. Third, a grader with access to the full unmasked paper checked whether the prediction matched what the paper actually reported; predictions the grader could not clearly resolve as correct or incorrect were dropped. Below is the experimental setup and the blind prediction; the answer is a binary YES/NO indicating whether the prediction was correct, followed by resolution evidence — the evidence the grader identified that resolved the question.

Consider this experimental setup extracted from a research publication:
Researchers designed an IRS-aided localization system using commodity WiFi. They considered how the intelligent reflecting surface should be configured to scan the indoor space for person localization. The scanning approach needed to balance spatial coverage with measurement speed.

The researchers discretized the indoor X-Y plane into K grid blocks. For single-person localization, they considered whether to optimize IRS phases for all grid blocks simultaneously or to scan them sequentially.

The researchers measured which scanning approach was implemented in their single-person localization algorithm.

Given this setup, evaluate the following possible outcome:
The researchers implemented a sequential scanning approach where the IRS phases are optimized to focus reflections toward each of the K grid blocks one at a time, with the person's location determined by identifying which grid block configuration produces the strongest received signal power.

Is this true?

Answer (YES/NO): YES